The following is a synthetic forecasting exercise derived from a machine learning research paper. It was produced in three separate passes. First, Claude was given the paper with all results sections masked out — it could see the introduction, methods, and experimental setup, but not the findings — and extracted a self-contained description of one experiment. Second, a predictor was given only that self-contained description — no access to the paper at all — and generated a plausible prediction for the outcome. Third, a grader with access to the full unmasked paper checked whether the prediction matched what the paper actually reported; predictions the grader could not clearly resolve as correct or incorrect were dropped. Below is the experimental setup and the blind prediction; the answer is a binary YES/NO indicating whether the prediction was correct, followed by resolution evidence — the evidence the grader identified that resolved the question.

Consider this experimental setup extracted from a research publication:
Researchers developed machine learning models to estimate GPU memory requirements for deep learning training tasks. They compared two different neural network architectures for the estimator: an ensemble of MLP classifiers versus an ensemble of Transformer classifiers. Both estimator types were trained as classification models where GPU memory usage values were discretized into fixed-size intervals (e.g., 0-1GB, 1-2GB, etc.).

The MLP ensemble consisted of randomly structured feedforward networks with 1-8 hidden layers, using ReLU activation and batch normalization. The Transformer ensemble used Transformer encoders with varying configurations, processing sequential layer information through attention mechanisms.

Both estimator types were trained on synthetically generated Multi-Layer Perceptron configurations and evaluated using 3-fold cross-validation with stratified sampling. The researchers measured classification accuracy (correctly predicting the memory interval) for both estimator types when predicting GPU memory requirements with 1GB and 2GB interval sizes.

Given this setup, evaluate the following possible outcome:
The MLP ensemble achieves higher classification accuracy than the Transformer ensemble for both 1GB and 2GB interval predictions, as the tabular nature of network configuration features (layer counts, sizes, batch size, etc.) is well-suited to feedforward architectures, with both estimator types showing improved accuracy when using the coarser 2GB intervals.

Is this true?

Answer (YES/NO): NO